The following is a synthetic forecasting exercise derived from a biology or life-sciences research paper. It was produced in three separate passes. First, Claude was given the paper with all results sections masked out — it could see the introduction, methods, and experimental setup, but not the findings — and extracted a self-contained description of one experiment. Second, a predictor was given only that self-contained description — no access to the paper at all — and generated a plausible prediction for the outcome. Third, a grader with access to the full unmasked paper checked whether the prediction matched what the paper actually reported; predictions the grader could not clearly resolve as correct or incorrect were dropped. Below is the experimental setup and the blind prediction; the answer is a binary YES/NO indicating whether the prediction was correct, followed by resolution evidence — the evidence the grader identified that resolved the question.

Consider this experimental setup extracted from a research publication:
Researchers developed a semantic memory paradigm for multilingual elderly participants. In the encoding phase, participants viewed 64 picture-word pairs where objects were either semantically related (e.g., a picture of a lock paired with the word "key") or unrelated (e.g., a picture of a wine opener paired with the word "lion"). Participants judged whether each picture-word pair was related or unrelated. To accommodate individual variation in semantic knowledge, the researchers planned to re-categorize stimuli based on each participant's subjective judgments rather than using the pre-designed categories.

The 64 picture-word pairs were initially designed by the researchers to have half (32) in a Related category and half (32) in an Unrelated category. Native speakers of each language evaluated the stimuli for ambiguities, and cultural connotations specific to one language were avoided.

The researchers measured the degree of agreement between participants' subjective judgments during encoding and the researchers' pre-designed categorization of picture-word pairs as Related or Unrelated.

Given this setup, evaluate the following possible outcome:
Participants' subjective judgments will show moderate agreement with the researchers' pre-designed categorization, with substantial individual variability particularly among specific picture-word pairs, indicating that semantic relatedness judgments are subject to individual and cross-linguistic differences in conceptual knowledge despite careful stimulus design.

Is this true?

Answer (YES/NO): NO